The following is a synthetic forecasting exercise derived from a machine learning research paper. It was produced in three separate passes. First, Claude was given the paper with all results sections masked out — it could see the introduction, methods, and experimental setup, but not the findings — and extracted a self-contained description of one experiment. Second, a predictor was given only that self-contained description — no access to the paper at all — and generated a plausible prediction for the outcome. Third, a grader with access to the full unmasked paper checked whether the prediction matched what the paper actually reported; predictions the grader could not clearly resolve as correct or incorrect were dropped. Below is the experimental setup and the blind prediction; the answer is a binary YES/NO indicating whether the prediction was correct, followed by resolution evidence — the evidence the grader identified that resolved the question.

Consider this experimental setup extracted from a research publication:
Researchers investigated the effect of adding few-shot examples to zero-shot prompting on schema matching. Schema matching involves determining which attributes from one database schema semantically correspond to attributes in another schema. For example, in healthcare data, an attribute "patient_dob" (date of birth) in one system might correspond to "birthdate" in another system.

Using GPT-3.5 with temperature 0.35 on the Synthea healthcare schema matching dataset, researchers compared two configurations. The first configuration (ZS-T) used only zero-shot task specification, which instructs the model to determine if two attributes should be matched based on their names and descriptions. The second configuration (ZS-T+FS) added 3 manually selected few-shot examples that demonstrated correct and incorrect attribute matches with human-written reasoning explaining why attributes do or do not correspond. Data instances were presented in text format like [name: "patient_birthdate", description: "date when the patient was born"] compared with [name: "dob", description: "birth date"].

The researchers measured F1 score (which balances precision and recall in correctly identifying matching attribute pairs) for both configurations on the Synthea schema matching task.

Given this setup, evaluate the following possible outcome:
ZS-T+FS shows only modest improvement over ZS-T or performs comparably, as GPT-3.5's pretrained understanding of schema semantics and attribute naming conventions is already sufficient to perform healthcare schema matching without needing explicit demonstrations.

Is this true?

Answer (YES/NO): NO